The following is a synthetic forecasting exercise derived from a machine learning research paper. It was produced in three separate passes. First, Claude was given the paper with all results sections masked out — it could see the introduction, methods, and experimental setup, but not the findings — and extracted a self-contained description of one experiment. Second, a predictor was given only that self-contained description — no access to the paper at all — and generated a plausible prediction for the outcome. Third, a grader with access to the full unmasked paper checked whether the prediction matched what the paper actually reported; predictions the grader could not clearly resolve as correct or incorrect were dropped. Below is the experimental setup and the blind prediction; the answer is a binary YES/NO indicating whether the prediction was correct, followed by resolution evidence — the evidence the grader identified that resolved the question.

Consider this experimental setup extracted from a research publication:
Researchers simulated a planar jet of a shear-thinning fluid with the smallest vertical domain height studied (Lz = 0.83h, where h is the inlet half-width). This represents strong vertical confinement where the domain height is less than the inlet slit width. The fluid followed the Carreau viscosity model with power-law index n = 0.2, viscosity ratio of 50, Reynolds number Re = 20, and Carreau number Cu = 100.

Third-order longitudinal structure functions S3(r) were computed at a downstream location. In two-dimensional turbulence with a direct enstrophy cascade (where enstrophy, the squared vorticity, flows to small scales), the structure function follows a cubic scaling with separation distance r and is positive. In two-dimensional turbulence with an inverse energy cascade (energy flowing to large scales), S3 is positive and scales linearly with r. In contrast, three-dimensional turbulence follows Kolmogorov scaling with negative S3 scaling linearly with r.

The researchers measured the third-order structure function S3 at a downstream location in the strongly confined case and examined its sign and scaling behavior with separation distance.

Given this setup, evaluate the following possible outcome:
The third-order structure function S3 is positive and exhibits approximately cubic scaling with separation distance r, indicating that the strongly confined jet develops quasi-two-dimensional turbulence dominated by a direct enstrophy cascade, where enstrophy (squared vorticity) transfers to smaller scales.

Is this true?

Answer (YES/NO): YES